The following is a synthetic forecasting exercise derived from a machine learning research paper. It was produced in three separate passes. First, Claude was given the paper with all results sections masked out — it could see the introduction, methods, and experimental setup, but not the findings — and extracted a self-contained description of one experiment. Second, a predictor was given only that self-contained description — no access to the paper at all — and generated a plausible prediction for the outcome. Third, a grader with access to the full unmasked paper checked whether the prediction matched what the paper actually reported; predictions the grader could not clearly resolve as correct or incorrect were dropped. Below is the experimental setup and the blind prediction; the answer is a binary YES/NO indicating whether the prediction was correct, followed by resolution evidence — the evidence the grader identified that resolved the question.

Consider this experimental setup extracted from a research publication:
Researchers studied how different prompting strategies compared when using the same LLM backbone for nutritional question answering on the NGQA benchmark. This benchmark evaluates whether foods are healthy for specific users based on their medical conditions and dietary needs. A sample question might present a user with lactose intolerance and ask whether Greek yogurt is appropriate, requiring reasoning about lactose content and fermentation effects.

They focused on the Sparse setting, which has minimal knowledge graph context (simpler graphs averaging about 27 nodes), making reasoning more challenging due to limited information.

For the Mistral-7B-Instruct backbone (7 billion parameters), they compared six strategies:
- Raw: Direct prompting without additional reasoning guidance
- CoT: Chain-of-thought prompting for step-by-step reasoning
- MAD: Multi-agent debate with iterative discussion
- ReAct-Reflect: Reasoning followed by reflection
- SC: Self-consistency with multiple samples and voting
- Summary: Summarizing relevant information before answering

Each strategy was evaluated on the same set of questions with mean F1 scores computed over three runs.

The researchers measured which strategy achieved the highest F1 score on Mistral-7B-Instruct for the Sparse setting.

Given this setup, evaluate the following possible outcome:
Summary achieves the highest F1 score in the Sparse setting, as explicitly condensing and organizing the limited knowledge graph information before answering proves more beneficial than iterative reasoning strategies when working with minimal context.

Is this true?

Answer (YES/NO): NO